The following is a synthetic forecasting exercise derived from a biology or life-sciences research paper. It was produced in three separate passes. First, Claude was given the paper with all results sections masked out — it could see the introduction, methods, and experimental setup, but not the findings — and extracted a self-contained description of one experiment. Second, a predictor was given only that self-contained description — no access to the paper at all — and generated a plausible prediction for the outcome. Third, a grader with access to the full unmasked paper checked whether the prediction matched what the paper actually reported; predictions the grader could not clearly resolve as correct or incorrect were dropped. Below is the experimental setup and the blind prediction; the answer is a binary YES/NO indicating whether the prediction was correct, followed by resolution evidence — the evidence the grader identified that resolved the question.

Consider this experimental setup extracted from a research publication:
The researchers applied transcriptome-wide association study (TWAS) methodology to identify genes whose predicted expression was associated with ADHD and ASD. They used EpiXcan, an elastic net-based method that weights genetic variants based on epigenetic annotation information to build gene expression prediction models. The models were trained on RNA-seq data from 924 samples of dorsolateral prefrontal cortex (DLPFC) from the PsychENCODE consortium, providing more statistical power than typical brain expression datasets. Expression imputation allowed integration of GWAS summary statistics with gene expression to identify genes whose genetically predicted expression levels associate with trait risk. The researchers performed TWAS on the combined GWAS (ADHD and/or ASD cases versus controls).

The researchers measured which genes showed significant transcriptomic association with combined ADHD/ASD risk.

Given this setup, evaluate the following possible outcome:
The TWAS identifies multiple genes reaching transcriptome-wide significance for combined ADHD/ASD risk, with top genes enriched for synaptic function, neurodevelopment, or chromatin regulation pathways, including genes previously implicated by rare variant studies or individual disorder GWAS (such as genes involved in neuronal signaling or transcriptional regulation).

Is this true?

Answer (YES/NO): NO